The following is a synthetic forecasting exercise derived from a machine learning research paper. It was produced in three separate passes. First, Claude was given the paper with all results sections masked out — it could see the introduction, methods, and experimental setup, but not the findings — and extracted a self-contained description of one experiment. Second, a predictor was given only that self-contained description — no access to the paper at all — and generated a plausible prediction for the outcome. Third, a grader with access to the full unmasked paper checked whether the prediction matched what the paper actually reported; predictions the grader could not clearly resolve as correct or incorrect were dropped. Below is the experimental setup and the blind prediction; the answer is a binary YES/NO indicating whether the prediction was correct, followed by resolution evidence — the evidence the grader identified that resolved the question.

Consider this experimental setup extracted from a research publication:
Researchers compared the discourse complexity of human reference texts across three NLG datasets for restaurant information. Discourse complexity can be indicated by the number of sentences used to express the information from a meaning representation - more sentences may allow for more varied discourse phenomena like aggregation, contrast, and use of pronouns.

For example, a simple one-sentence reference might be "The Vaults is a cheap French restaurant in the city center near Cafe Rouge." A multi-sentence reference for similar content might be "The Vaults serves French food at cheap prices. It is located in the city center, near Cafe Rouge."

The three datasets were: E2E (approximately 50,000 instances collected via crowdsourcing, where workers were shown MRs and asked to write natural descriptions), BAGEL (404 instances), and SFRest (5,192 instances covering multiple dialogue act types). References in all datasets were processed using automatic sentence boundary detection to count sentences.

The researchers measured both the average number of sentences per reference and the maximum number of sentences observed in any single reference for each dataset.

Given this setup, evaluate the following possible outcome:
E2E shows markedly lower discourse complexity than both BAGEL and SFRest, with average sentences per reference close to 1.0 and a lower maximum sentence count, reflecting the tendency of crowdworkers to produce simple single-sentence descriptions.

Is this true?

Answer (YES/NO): NO